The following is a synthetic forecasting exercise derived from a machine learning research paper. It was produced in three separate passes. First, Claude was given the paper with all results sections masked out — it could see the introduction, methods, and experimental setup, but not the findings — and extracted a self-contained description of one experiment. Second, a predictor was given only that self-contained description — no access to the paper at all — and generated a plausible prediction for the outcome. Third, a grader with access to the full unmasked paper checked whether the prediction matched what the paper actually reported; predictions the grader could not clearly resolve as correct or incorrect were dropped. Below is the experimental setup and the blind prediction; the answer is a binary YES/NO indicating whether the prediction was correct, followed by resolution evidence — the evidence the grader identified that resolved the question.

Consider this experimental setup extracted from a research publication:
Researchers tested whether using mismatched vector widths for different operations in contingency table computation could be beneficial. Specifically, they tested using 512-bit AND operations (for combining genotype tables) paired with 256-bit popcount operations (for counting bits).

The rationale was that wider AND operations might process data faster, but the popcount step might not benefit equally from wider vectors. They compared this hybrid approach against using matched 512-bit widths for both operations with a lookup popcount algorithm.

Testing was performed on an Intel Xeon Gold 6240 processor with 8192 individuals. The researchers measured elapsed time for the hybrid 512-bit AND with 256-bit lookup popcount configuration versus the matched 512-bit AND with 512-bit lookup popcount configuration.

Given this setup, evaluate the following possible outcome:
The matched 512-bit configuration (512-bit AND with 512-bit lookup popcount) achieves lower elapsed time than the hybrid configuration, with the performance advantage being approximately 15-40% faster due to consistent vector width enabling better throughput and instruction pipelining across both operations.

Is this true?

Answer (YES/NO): NO